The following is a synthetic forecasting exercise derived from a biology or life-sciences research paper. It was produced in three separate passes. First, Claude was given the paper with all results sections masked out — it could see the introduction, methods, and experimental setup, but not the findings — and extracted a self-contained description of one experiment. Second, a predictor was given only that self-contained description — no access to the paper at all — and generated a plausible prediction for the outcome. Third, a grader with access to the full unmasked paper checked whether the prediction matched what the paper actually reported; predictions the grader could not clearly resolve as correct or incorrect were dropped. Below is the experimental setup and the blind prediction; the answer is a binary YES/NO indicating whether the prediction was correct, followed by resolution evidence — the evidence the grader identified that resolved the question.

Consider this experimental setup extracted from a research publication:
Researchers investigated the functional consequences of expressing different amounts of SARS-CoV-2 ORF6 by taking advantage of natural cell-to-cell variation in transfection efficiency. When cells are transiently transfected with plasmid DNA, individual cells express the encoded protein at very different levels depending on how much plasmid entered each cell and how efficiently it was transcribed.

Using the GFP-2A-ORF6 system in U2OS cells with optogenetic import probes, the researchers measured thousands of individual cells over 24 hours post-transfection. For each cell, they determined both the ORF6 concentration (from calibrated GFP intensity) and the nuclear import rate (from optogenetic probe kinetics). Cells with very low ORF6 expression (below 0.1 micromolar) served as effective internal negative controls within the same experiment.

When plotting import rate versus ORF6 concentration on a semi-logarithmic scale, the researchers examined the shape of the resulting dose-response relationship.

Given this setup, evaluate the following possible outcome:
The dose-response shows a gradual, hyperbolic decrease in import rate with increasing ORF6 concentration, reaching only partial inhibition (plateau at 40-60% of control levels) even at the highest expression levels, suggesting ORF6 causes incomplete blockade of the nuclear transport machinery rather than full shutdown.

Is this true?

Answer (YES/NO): NO